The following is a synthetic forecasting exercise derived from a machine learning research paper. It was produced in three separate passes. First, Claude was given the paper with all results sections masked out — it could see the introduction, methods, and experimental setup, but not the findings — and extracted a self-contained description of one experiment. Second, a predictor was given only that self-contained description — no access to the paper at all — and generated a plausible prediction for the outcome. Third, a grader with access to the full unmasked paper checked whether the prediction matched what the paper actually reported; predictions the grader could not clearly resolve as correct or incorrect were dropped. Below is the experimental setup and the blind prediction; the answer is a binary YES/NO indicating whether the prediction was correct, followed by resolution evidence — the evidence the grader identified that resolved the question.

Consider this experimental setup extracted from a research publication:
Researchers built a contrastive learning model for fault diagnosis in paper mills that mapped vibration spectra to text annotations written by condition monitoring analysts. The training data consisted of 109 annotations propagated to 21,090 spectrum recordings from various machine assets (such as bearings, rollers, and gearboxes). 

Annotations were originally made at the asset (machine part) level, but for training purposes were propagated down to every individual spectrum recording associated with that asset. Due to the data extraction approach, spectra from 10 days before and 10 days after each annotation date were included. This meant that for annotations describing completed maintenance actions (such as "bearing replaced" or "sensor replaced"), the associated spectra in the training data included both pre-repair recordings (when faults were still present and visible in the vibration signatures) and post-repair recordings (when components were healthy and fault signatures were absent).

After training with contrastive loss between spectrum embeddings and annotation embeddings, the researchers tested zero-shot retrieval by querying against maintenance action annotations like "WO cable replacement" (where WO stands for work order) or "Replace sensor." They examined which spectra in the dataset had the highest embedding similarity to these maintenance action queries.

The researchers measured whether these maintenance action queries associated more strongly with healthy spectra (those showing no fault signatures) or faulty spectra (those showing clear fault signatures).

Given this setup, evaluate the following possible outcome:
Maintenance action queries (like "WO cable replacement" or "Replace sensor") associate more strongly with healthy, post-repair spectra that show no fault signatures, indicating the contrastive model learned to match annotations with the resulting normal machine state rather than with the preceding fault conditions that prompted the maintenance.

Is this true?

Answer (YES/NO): NO